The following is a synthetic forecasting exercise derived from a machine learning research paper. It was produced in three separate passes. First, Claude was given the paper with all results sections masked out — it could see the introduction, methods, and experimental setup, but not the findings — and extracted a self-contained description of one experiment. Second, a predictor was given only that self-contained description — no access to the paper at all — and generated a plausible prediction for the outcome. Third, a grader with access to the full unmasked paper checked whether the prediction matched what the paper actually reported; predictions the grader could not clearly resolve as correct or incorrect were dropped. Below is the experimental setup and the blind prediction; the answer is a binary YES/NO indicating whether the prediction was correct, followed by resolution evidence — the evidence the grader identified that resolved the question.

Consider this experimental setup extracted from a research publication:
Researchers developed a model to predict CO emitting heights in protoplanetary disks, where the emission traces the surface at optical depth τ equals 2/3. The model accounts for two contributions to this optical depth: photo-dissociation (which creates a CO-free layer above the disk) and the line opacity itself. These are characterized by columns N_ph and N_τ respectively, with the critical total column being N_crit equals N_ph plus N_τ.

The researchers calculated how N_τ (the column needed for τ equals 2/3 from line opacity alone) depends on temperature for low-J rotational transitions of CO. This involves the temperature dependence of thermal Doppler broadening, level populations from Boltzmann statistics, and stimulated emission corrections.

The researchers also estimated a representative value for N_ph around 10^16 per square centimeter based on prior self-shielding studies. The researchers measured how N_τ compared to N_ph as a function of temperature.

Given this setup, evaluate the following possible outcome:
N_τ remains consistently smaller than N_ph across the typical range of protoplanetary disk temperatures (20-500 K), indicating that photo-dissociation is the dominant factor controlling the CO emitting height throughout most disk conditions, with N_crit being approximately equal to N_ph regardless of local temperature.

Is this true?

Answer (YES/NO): NO